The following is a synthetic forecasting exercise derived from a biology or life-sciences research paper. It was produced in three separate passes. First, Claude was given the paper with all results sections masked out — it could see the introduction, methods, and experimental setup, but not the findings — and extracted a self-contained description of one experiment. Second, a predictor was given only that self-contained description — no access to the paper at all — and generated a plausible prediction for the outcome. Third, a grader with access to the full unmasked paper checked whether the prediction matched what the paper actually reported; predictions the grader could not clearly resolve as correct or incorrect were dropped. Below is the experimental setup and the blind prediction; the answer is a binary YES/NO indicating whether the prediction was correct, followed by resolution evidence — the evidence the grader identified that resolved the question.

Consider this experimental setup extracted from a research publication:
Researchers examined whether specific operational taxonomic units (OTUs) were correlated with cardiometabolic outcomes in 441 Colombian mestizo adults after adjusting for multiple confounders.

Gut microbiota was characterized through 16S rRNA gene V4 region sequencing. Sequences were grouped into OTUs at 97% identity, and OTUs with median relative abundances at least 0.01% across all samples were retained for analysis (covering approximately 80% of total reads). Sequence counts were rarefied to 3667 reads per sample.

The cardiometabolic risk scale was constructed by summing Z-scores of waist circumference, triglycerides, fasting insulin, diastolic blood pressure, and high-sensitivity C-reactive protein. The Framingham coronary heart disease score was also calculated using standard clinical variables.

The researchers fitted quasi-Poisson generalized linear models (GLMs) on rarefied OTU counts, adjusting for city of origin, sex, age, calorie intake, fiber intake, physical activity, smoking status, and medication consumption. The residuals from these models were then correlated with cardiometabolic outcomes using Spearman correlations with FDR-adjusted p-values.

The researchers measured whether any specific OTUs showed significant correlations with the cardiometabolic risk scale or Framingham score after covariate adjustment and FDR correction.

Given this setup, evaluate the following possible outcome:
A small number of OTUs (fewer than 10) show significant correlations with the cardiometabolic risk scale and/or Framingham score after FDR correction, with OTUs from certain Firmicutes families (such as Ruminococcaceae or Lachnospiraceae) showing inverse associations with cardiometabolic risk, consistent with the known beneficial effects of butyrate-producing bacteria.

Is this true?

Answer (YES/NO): NO